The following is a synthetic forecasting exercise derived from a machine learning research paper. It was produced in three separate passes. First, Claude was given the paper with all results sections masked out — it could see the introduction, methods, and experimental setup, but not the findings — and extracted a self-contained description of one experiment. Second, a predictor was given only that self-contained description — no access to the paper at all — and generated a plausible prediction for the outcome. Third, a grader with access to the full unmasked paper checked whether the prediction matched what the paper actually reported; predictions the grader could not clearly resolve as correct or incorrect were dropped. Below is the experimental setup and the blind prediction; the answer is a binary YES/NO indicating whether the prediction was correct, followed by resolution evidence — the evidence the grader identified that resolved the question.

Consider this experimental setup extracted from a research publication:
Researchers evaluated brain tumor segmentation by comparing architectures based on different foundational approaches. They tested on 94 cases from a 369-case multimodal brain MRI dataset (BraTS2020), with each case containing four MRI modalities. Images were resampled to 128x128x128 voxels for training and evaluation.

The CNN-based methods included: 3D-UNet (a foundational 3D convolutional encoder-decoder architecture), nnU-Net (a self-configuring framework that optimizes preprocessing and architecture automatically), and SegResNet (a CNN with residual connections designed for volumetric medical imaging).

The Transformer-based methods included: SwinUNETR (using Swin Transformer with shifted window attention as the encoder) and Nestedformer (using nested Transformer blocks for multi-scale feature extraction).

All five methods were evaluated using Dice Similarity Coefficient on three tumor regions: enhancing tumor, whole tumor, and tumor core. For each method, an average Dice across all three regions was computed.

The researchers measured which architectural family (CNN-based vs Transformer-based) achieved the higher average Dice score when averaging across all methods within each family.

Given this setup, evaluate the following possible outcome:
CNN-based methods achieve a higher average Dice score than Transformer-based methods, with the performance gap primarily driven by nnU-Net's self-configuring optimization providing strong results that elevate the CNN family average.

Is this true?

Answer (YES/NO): NO